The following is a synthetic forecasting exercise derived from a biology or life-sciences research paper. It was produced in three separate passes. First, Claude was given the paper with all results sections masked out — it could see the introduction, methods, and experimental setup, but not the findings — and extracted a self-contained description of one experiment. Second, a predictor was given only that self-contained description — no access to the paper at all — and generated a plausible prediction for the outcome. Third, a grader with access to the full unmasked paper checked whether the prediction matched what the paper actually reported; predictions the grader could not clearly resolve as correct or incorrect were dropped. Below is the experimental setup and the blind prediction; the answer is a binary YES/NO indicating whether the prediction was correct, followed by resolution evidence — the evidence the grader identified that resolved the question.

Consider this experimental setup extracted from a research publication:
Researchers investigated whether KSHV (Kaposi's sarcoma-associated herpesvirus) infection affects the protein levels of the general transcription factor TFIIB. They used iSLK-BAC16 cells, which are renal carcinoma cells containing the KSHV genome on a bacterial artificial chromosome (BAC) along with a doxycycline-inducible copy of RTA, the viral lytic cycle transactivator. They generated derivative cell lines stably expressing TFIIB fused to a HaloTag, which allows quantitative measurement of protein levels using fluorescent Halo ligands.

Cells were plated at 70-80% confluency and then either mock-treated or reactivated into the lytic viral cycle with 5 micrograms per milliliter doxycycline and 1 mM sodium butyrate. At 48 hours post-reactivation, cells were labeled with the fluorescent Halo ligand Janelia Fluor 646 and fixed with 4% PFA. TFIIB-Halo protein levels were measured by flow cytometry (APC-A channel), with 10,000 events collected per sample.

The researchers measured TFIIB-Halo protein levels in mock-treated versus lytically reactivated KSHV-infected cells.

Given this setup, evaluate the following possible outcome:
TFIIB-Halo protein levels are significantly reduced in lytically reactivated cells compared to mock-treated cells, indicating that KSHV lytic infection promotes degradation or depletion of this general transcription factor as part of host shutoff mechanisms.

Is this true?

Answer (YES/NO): NO